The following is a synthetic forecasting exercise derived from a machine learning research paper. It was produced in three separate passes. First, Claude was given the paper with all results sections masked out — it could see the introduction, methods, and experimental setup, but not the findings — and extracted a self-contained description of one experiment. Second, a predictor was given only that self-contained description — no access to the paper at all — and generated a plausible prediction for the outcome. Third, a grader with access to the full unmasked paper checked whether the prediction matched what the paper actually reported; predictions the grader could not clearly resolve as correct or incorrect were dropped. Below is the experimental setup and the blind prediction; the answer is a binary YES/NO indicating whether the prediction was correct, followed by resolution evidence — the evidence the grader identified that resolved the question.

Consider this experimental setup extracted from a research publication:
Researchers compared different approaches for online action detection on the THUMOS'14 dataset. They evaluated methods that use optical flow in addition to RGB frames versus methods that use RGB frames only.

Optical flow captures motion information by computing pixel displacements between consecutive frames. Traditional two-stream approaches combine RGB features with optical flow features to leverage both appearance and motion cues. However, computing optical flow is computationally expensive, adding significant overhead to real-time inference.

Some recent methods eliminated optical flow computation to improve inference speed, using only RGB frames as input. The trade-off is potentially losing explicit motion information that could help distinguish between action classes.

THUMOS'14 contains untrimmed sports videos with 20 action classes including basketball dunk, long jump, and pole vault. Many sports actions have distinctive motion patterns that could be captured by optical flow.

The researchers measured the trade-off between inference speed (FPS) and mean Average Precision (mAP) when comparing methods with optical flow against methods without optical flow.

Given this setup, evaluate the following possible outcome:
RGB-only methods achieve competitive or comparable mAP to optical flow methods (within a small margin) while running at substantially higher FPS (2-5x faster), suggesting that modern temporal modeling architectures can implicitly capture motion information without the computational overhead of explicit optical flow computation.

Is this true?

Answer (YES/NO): YES